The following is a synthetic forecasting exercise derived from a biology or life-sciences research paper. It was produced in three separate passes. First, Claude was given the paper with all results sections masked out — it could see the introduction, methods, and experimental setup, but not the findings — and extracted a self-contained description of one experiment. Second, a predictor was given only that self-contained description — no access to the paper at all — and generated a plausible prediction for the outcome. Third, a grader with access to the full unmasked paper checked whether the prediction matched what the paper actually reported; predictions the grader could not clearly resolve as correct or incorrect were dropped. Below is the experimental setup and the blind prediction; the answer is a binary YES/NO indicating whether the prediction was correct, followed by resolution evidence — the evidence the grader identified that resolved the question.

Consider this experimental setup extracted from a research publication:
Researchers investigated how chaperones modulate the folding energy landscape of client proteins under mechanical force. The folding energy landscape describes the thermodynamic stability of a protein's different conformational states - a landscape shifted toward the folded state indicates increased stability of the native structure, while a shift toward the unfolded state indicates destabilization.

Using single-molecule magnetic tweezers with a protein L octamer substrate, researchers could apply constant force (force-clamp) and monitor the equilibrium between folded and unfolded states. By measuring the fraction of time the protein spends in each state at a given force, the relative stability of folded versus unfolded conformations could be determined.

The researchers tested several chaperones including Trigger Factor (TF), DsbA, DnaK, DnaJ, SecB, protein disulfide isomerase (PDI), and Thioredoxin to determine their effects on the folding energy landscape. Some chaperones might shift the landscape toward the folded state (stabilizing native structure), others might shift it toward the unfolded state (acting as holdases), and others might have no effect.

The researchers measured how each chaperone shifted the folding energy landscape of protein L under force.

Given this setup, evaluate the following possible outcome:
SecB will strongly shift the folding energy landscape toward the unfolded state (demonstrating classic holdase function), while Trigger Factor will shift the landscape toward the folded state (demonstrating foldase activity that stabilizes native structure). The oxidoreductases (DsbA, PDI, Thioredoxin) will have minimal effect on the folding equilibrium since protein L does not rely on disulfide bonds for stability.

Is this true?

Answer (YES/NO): NO